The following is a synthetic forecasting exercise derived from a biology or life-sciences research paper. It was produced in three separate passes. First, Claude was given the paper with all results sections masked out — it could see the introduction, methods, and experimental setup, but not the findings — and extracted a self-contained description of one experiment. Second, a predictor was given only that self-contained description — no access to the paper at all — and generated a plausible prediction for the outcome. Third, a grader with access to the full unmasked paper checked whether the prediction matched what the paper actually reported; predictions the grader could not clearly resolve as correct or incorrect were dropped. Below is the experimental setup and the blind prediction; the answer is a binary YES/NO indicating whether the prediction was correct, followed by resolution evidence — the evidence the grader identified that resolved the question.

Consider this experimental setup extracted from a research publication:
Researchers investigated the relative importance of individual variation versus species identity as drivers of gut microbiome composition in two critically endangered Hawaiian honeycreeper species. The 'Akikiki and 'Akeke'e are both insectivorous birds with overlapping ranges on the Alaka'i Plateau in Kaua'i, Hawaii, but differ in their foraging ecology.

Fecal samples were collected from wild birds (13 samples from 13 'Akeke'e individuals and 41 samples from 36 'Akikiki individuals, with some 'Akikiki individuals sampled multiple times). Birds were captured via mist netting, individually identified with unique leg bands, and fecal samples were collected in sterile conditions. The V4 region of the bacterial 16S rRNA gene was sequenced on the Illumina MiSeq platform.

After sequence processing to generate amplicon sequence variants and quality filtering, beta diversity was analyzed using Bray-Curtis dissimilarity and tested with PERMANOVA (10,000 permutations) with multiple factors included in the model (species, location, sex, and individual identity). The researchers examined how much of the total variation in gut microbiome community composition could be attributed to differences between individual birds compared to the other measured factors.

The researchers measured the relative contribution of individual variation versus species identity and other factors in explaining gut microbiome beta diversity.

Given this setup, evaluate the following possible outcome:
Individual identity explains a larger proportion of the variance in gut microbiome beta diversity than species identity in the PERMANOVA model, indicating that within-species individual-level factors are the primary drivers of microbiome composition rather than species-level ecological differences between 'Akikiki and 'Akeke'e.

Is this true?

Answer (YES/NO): YES